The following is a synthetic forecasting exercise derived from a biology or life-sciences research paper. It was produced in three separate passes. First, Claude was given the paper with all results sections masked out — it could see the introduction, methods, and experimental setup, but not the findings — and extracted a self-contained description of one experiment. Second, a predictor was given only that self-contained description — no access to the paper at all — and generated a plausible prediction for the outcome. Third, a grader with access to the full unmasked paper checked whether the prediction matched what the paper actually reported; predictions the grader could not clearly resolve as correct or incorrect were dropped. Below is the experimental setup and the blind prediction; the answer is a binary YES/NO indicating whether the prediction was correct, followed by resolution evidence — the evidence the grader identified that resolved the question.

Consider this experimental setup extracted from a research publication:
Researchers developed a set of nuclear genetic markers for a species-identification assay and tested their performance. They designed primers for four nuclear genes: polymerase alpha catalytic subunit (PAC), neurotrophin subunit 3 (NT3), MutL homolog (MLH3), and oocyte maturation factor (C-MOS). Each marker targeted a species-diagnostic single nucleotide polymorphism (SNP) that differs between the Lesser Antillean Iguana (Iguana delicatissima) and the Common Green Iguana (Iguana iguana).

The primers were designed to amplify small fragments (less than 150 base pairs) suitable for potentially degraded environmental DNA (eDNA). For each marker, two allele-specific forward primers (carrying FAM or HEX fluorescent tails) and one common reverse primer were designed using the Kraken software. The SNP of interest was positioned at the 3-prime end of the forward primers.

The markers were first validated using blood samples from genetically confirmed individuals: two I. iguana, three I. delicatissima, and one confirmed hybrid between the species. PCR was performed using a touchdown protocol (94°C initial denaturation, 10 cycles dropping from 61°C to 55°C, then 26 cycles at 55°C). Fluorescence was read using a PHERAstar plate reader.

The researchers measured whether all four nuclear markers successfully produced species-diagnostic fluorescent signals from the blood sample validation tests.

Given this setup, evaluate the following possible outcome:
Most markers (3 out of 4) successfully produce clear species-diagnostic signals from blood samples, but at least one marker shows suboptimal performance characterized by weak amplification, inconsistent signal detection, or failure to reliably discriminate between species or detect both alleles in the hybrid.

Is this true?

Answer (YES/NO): NO